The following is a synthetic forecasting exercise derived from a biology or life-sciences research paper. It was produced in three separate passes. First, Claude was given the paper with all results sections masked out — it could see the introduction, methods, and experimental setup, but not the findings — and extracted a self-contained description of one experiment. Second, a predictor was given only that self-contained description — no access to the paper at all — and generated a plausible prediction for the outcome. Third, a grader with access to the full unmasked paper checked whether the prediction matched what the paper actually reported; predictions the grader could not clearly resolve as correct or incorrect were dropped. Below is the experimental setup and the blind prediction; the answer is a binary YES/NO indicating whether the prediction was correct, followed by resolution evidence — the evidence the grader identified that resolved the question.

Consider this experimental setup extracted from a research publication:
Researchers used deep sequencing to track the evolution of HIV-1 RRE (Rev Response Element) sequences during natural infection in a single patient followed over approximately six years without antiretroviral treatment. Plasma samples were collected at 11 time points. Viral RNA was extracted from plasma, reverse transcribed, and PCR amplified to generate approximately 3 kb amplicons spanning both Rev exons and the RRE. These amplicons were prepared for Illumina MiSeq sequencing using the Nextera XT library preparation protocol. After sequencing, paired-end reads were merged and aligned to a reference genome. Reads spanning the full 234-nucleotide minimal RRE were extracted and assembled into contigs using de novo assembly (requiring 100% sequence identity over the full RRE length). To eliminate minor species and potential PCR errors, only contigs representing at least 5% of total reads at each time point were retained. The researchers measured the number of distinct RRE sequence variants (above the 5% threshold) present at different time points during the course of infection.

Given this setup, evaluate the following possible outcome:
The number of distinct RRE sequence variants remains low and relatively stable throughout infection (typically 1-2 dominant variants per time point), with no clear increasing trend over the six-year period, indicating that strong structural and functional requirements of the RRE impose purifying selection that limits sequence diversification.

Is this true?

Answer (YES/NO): NO